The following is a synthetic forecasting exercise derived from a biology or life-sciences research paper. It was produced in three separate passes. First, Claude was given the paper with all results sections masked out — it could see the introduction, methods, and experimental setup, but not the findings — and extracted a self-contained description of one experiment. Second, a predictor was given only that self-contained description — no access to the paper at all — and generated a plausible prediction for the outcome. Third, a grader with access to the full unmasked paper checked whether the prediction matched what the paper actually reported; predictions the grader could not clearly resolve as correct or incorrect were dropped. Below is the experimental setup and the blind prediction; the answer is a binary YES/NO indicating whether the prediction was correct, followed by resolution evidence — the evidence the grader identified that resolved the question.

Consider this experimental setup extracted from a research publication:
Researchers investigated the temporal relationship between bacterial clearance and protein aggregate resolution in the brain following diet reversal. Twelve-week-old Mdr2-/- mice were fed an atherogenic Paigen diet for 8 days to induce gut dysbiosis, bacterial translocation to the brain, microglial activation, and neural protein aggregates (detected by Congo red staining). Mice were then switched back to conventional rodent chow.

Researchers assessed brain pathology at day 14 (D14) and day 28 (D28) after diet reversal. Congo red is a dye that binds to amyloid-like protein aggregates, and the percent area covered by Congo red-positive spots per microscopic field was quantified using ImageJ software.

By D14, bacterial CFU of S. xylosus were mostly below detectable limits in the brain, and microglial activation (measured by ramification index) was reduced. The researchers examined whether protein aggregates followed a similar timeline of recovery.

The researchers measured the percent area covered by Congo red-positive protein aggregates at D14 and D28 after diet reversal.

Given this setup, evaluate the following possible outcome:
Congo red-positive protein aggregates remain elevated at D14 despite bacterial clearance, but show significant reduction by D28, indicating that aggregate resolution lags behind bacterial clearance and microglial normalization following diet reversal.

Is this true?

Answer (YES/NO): YES